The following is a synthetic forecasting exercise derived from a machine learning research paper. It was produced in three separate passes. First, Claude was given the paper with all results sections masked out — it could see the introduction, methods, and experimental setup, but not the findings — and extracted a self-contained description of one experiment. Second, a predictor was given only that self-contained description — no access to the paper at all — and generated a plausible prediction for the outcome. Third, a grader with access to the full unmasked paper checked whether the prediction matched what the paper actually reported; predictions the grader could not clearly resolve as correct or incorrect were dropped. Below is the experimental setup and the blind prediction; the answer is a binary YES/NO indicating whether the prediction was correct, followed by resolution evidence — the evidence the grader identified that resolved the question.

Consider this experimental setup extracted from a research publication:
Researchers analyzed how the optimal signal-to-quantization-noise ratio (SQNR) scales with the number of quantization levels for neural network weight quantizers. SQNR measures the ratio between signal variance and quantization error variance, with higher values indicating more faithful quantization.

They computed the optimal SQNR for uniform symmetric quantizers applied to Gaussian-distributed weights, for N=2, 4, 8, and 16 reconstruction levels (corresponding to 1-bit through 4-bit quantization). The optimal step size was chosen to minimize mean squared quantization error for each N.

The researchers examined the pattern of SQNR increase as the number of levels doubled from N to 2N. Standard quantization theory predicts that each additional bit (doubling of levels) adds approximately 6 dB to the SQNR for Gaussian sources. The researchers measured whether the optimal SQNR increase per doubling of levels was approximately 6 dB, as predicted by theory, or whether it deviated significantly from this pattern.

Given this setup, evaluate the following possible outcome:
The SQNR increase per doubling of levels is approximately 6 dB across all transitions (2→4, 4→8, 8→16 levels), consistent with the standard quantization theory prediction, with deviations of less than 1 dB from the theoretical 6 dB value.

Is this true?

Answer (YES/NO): NO